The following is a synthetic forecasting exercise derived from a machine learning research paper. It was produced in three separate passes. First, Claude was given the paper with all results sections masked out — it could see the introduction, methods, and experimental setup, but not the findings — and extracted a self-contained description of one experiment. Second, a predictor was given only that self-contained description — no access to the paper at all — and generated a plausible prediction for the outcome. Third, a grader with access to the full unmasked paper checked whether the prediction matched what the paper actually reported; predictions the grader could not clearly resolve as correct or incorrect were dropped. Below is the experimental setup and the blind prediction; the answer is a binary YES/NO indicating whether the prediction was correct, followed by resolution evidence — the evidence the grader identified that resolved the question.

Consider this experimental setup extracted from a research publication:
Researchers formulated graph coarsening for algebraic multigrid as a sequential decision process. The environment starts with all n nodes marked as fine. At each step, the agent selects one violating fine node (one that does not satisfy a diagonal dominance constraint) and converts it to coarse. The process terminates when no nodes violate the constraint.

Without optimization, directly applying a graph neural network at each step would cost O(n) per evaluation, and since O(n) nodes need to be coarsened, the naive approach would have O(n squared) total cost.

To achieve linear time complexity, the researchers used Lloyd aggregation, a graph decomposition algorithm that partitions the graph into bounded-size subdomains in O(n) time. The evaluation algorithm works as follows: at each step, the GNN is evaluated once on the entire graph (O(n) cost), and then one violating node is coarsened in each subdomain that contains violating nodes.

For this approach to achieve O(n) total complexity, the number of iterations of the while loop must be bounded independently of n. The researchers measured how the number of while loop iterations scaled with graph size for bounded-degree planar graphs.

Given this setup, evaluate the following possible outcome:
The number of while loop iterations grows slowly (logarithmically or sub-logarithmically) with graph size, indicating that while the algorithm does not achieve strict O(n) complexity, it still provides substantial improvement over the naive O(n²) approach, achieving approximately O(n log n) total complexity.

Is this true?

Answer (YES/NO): NO